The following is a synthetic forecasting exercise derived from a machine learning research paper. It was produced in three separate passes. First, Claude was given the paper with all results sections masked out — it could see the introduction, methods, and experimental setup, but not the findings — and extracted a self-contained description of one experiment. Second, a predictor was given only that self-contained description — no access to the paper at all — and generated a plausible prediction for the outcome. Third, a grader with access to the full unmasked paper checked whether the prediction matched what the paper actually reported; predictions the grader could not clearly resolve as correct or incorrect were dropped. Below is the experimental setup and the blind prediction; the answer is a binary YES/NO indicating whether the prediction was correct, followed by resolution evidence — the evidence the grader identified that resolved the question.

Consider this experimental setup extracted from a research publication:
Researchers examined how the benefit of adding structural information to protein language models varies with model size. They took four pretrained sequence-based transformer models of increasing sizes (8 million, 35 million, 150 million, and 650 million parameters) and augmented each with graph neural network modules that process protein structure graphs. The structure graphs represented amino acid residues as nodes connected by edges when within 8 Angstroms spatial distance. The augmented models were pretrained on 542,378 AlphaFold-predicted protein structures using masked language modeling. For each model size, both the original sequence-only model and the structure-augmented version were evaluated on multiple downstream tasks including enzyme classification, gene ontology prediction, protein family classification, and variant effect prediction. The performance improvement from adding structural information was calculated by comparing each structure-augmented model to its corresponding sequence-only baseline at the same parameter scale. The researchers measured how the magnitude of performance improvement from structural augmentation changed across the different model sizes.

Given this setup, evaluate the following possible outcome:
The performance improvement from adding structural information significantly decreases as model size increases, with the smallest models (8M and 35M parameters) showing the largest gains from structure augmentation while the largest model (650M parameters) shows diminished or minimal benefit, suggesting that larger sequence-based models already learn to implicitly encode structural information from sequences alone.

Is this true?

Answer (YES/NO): YES